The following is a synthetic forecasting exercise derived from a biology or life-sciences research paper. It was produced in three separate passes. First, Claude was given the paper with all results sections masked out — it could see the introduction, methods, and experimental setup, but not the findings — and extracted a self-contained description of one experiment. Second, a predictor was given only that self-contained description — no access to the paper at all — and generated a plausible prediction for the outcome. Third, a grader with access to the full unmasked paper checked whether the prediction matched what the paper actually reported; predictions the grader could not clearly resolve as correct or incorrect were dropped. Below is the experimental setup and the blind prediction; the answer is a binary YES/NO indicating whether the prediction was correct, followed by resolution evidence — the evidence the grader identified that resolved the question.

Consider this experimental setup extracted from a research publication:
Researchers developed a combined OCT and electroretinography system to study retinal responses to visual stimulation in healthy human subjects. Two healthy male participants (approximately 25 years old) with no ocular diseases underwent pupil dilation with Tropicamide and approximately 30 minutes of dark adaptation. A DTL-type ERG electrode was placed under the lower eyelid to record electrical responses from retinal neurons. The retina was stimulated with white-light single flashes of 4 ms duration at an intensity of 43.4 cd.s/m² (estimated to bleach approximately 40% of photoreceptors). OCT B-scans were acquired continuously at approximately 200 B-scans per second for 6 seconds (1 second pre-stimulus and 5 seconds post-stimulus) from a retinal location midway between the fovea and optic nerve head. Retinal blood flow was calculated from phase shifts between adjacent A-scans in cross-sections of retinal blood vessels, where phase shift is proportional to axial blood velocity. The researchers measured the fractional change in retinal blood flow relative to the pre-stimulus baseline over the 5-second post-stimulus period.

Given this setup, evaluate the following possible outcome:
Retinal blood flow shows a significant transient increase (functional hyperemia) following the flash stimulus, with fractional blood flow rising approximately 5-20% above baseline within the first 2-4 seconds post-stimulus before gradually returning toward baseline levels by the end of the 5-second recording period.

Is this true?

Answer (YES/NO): NO